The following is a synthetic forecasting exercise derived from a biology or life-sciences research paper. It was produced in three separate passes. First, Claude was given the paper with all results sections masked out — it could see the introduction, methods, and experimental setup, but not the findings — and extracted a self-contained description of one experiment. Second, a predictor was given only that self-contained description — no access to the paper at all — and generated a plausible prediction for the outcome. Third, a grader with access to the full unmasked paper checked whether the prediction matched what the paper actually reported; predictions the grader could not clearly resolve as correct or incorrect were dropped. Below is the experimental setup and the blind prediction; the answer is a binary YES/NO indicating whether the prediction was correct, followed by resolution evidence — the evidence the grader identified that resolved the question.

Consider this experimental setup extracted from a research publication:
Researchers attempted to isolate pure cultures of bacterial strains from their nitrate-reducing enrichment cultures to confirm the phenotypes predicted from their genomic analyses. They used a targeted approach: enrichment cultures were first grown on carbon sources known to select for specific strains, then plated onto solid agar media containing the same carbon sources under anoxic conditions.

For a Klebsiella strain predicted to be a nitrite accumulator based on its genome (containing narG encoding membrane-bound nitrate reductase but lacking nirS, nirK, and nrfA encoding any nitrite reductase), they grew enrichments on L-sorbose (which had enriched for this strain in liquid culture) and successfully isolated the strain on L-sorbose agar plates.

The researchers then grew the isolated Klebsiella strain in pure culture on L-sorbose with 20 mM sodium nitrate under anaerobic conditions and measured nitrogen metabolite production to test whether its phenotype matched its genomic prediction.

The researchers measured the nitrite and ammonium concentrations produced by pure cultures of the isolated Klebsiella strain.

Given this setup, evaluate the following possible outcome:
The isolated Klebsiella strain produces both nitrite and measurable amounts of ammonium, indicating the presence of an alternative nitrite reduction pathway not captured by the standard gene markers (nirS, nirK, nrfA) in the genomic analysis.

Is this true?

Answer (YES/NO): NO